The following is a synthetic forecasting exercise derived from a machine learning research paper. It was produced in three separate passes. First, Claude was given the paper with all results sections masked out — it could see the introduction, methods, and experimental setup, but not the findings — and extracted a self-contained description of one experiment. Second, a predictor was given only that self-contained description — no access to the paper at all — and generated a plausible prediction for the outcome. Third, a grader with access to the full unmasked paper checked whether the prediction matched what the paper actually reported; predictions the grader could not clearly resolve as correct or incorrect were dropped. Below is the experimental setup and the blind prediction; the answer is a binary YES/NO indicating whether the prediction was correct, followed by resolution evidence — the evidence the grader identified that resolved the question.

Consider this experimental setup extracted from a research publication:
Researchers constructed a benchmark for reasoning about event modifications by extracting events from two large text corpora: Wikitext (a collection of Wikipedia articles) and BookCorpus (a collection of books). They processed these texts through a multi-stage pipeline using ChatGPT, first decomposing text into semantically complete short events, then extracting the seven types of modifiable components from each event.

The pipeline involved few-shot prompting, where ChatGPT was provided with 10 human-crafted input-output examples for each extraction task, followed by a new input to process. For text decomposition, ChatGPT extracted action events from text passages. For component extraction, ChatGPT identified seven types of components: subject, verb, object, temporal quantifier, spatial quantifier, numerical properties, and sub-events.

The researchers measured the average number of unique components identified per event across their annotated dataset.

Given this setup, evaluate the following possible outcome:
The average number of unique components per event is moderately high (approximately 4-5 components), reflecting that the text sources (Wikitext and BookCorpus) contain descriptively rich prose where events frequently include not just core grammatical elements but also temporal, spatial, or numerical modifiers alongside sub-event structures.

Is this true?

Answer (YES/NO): NO